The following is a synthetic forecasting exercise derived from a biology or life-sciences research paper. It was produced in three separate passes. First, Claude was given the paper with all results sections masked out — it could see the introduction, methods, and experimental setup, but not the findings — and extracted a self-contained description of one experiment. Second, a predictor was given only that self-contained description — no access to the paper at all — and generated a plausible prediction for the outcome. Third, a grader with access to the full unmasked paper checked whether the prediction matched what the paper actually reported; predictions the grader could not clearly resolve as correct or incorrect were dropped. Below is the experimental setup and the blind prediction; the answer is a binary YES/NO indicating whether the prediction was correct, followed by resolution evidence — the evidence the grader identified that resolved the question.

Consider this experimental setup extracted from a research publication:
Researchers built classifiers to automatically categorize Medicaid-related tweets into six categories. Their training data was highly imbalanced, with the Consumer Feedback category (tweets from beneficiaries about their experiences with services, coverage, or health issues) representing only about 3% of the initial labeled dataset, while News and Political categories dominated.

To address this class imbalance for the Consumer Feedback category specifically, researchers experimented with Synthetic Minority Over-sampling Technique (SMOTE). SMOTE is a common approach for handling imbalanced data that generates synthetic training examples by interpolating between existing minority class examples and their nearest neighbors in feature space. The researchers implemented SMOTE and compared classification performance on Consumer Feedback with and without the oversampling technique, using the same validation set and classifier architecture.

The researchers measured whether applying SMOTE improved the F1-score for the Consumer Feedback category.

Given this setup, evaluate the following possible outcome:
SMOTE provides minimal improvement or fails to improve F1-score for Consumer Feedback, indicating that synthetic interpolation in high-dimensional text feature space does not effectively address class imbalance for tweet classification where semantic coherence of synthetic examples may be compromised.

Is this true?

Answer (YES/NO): YES